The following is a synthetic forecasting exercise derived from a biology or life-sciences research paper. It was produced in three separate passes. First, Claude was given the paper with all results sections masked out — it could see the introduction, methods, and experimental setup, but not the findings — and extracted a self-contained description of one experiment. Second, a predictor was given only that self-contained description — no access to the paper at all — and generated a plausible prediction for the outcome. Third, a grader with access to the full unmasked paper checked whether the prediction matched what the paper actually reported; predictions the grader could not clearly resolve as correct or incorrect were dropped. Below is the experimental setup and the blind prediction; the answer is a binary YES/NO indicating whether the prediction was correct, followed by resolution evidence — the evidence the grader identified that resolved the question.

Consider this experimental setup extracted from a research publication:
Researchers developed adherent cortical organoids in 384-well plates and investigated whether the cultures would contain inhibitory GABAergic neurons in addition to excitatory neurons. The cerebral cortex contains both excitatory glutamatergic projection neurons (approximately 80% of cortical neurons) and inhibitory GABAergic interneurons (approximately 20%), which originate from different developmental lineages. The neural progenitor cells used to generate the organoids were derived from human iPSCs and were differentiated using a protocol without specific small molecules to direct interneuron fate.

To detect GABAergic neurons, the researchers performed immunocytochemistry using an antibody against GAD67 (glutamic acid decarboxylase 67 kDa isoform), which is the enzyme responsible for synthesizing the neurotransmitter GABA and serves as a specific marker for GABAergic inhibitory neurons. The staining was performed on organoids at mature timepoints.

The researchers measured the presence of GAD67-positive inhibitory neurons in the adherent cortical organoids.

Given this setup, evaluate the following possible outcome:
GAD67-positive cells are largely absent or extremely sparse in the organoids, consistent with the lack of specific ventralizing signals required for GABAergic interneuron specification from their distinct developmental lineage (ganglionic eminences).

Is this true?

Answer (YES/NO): NO